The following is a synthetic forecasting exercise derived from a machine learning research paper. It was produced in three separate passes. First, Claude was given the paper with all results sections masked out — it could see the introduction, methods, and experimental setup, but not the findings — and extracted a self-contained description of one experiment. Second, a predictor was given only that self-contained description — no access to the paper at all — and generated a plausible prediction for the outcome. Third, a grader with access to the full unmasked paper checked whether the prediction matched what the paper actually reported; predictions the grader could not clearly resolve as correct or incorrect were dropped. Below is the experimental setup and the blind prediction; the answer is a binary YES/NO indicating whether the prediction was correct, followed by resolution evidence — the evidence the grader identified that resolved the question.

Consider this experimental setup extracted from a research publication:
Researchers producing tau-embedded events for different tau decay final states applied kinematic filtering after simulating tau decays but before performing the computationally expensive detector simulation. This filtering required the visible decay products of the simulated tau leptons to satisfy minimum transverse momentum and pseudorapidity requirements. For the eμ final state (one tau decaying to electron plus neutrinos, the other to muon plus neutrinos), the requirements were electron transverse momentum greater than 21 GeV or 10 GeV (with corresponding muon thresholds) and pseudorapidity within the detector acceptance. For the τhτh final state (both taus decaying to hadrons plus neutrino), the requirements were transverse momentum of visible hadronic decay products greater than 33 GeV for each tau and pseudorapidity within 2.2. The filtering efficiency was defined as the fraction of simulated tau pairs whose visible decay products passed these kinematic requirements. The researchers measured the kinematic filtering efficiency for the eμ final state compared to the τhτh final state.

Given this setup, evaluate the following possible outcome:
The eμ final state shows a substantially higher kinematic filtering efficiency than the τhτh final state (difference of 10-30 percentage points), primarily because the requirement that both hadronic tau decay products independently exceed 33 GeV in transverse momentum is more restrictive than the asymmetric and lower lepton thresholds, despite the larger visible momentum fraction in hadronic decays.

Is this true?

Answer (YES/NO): NO